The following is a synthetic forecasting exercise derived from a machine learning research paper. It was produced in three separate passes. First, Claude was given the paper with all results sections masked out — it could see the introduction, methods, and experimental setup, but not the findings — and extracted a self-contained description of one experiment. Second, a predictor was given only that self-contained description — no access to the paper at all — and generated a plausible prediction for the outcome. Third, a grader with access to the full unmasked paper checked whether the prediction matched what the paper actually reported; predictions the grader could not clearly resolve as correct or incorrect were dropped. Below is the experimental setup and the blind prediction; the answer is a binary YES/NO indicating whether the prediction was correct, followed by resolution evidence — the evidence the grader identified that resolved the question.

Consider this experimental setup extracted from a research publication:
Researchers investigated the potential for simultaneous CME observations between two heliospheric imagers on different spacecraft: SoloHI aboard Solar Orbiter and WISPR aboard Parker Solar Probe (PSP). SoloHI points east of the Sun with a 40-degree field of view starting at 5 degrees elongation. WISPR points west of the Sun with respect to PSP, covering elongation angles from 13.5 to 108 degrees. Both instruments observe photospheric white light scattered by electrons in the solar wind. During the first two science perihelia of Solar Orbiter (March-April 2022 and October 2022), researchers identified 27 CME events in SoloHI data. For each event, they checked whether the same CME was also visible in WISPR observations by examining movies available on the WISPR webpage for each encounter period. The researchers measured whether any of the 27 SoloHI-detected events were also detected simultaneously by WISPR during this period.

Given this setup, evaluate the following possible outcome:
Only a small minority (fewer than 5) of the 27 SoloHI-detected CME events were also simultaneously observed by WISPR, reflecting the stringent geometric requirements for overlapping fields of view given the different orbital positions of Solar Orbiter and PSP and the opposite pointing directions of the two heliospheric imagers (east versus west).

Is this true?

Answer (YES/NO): YES